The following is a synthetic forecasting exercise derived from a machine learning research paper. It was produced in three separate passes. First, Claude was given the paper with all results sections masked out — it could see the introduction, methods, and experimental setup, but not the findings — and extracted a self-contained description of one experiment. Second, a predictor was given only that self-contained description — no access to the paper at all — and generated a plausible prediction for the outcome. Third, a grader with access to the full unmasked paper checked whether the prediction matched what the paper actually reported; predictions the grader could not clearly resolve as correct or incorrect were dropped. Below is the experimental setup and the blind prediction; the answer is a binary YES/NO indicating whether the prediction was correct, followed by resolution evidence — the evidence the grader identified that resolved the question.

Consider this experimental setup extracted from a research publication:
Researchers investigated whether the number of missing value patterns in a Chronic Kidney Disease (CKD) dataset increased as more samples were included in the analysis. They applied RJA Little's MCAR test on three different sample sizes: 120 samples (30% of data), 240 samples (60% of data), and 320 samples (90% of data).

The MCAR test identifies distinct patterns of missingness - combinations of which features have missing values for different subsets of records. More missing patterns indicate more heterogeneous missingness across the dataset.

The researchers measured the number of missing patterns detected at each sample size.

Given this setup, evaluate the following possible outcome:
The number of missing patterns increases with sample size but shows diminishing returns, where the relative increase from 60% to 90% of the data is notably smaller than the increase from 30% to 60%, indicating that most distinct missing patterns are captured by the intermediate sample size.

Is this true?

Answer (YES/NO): YES